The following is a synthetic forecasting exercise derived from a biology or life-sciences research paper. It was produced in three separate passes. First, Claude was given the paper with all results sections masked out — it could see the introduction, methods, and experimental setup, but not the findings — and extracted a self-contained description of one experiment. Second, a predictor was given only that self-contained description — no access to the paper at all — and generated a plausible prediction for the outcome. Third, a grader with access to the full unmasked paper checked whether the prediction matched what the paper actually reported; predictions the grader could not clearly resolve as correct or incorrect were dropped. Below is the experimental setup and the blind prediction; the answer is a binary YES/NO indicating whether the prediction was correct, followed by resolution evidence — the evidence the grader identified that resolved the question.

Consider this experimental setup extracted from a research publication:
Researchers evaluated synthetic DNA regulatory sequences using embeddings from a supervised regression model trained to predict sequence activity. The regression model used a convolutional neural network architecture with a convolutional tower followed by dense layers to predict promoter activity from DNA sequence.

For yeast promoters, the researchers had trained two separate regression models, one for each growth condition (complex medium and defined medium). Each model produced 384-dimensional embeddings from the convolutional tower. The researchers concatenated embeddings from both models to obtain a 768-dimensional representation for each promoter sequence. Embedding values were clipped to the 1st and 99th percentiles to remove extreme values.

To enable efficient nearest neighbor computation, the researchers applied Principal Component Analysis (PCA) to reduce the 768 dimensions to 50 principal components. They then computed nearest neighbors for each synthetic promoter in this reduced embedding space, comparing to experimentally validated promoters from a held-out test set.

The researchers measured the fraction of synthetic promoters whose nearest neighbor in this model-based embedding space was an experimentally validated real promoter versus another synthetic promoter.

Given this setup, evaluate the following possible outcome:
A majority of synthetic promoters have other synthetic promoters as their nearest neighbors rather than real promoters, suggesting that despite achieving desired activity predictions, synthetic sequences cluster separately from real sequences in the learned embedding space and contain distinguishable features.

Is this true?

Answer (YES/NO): NO